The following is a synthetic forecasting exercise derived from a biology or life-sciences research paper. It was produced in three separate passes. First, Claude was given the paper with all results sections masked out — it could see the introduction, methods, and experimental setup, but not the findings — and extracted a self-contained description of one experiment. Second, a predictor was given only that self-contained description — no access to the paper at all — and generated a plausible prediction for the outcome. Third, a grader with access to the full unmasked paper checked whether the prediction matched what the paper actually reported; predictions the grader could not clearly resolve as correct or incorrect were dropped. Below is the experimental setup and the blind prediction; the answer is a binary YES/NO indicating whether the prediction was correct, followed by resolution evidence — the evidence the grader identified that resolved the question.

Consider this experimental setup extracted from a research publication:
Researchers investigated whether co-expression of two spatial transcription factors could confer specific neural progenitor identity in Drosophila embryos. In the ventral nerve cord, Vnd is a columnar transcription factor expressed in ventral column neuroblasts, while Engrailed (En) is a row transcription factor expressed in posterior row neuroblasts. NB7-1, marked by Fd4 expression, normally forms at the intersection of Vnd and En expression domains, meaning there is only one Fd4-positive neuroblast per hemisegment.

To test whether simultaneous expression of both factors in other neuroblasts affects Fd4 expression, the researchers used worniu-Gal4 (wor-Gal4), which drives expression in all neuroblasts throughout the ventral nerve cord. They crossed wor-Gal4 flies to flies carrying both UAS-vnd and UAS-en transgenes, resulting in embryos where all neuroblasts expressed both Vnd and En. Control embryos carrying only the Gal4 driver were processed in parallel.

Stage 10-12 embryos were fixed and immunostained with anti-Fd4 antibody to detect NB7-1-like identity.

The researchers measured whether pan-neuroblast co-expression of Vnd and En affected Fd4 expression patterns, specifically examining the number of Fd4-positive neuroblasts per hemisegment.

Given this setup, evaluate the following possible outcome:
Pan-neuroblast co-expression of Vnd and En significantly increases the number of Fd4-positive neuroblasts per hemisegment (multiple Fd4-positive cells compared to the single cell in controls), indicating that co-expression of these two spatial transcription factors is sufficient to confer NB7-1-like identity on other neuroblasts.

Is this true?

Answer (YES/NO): YES